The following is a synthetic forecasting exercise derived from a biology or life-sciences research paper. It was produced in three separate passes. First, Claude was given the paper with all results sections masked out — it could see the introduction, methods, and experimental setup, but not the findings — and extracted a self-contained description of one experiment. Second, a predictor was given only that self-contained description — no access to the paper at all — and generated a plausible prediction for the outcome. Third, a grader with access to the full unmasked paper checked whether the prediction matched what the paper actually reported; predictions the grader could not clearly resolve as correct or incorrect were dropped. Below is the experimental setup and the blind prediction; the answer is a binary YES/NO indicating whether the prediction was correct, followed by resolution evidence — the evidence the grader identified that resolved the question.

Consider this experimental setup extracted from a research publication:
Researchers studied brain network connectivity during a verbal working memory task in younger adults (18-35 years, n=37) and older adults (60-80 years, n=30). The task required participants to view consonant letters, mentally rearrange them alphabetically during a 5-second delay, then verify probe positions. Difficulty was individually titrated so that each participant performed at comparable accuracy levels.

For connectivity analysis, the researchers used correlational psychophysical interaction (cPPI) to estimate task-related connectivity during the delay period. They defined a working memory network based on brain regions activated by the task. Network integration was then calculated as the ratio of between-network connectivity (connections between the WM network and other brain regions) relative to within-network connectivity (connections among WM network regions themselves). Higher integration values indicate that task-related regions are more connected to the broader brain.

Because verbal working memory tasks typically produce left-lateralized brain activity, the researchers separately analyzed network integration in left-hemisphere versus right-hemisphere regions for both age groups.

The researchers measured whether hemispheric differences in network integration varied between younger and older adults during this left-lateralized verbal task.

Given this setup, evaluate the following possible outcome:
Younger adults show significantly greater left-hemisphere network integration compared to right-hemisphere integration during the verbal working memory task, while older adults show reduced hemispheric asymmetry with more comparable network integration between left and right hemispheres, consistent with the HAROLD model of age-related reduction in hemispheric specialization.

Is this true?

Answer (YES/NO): NO